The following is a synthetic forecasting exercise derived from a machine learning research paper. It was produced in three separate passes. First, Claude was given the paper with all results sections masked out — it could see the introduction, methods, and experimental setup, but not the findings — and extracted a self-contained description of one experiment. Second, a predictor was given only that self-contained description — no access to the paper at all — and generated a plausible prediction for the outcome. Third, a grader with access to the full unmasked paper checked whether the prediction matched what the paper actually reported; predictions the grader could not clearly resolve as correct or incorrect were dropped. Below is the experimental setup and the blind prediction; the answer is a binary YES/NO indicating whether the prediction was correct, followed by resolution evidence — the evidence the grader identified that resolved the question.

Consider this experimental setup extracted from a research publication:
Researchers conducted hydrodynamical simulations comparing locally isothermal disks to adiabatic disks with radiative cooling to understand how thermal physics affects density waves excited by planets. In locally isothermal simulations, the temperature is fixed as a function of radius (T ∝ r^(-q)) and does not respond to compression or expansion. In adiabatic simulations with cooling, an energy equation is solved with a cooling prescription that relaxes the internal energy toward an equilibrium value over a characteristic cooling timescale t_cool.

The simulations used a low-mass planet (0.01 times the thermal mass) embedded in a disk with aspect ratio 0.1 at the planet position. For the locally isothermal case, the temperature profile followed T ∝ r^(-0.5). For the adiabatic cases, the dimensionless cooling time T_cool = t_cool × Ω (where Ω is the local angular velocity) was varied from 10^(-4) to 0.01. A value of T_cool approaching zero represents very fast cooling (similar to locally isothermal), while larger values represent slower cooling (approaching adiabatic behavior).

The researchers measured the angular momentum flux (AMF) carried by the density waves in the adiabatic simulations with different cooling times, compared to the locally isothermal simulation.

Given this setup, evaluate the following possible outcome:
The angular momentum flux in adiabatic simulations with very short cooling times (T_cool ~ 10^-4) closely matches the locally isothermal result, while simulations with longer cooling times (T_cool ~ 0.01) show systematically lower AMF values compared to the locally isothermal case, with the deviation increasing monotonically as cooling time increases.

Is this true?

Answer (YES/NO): YES